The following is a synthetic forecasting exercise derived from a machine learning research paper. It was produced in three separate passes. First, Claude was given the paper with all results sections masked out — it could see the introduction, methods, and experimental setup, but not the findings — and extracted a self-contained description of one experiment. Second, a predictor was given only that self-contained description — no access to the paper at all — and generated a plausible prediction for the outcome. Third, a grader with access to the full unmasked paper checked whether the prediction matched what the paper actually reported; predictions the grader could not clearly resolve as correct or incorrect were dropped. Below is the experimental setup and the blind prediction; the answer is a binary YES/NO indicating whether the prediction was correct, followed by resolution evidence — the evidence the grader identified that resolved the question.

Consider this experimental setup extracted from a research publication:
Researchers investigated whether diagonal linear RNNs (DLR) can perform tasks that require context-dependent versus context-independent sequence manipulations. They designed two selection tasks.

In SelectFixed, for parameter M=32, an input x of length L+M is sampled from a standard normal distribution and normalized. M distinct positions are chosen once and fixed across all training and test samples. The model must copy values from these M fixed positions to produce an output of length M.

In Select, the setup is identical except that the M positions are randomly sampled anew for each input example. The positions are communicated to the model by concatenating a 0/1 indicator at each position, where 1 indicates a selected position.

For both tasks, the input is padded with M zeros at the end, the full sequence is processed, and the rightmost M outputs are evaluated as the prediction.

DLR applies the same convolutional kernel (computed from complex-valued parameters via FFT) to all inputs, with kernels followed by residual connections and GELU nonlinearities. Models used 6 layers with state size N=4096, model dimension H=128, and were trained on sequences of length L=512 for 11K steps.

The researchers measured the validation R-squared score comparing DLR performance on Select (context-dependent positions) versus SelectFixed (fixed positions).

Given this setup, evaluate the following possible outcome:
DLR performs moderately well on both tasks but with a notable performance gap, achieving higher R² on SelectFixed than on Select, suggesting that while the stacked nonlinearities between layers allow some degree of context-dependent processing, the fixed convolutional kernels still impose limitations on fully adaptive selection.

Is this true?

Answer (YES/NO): NO